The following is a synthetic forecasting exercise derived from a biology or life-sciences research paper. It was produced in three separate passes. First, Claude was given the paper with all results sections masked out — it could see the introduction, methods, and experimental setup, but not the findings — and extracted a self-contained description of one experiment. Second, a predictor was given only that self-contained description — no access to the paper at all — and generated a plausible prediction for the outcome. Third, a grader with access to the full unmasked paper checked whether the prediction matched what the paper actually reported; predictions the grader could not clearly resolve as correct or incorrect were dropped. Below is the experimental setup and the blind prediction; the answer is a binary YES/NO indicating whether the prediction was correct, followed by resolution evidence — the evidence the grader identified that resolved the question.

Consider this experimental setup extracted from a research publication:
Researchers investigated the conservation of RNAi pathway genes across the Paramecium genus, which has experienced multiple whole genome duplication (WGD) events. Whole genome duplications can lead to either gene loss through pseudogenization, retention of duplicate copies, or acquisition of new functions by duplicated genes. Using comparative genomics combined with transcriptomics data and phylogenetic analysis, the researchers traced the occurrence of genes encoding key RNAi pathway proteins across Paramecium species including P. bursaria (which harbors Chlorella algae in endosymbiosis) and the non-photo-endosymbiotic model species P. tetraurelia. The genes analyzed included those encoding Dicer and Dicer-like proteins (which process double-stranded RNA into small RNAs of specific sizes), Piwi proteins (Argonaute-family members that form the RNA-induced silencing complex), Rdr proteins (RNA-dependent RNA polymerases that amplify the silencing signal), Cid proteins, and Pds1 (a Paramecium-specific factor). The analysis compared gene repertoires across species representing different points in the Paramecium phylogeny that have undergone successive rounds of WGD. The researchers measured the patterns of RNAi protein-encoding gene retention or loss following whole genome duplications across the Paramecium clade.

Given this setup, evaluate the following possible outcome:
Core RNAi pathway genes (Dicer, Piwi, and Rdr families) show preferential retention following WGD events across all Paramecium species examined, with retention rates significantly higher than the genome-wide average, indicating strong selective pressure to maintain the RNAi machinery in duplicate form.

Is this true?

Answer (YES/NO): YES